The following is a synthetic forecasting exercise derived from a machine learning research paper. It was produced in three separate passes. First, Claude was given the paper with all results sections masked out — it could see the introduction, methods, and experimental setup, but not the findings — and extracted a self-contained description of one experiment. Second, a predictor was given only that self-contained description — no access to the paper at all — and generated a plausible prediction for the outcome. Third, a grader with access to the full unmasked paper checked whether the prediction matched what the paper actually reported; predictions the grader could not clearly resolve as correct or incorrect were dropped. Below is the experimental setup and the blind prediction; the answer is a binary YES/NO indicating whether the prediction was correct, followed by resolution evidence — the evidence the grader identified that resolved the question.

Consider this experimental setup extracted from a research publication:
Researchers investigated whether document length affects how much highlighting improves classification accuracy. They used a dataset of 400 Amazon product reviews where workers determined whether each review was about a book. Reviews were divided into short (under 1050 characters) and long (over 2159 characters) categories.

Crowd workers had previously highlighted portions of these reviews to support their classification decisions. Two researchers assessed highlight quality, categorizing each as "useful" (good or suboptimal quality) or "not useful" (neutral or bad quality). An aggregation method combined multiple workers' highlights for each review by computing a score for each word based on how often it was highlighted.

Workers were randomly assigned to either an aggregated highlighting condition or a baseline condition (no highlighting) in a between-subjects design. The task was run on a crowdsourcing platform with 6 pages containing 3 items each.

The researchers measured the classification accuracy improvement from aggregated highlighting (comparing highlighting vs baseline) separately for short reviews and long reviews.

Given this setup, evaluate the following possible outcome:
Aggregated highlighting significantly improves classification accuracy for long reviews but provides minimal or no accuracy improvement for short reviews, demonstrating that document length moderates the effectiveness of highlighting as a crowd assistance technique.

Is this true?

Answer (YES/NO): NO